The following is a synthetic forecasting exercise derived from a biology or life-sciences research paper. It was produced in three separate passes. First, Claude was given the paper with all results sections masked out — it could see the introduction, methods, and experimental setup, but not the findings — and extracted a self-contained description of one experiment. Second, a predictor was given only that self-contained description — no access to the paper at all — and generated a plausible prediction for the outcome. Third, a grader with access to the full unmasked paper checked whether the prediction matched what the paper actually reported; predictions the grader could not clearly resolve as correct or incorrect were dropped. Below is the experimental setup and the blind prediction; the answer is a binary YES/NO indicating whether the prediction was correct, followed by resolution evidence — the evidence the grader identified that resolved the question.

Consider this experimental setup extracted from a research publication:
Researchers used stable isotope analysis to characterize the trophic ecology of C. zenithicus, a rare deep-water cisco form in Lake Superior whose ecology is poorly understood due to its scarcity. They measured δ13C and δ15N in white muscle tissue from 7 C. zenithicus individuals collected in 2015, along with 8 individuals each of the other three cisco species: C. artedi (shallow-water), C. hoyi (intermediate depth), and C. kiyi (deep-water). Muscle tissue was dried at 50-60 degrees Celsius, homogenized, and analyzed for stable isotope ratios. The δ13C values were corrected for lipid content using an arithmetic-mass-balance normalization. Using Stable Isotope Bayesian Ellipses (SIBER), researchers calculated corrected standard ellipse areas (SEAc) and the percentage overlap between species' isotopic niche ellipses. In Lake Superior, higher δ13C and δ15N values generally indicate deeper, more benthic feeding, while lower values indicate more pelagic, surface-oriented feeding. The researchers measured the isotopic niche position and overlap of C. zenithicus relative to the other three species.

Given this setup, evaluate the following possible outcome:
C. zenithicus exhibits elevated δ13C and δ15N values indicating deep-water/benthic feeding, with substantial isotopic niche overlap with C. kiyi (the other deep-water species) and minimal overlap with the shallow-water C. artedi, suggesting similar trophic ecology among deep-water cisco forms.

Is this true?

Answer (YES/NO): NO